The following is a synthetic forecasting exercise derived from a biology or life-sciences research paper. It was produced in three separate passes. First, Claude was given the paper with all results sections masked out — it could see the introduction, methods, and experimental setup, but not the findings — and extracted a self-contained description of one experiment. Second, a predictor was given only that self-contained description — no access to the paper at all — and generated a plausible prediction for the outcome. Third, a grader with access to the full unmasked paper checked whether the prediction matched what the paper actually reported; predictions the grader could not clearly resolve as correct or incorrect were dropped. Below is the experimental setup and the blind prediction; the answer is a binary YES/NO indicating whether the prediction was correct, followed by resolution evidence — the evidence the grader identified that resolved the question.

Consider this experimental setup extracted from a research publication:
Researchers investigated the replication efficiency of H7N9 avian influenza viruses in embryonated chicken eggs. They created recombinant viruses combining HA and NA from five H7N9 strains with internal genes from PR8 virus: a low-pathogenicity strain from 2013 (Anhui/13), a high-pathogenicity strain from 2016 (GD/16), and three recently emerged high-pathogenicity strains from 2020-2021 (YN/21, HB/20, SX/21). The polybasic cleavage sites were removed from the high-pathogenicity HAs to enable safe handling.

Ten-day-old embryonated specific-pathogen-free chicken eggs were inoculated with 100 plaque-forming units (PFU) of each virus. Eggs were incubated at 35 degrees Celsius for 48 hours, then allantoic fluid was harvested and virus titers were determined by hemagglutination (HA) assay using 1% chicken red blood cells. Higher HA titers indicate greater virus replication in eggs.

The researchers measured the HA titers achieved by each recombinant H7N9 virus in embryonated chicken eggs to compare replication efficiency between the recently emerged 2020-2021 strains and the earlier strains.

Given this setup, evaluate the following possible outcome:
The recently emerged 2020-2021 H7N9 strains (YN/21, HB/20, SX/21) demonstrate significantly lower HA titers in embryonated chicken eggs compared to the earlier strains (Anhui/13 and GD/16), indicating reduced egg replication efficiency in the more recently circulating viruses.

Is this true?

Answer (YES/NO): NO